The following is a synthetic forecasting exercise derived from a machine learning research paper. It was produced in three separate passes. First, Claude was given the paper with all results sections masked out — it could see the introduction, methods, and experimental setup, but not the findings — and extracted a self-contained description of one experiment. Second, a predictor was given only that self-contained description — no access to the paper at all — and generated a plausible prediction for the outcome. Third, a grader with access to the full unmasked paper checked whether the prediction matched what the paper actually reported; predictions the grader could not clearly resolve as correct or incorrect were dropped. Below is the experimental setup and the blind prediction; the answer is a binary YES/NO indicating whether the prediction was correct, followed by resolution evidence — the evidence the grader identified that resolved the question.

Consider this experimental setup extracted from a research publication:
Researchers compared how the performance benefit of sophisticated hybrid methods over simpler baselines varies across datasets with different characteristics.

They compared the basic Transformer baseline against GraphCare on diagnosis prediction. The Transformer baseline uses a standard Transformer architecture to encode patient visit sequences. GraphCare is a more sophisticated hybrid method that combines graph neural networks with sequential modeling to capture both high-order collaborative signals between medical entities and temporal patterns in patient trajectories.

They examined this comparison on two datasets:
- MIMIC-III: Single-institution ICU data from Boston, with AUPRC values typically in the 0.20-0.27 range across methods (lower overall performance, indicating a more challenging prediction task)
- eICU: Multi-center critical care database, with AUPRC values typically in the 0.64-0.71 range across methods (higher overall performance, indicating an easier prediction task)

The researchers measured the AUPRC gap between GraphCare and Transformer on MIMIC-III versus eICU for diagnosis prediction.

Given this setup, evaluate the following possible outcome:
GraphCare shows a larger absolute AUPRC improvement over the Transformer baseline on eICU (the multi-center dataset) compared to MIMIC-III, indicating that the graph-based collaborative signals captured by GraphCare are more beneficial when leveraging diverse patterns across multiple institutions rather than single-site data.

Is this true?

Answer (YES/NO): NO